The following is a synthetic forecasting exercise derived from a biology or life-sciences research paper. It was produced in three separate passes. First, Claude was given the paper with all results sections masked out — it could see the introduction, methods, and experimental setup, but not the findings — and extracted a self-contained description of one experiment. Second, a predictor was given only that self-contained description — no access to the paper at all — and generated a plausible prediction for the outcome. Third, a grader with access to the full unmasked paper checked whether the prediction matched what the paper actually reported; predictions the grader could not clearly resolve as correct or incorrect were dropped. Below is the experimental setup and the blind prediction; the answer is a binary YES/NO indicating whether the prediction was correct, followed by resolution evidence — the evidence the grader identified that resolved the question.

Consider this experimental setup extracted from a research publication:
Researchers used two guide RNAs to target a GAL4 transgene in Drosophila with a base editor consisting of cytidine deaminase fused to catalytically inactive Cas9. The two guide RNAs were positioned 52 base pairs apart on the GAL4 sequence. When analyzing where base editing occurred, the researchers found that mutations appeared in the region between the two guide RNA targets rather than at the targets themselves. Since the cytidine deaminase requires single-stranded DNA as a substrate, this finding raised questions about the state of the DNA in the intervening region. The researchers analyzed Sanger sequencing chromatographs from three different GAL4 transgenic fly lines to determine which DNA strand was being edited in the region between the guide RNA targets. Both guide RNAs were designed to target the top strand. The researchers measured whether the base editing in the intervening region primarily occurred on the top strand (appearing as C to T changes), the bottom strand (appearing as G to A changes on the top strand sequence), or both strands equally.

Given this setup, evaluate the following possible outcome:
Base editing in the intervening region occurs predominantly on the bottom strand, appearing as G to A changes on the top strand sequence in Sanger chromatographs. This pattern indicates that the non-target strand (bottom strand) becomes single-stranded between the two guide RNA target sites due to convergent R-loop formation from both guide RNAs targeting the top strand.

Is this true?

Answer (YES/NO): YES